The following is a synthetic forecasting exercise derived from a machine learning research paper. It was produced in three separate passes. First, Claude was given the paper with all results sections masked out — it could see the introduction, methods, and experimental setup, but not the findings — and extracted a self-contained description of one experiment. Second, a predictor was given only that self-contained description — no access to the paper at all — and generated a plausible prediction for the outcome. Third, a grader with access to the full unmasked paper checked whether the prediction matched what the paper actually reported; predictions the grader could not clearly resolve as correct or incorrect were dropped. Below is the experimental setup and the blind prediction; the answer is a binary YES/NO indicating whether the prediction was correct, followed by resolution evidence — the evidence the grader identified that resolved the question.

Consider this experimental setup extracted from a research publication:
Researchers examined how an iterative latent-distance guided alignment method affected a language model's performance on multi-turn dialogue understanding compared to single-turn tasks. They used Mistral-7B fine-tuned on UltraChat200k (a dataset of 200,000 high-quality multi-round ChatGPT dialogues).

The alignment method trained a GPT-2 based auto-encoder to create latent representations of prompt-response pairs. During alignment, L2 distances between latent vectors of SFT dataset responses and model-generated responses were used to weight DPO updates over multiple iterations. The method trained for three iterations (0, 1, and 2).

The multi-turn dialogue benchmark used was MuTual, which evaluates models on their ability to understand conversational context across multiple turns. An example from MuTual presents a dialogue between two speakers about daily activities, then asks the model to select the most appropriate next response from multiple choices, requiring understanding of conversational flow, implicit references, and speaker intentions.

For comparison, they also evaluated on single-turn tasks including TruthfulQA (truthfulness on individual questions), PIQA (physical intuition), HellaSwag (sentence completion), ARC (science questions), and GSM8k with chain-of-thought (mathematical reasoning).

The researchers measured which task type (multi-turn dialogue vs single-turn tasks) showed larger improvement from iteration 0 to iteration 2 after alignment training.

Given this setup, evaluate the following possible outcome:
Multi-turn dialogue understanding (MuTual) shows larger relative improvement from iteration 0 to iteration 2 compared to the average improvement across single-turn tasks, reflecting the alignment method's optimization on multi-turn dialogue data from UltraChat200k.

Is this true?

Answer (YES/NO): NO